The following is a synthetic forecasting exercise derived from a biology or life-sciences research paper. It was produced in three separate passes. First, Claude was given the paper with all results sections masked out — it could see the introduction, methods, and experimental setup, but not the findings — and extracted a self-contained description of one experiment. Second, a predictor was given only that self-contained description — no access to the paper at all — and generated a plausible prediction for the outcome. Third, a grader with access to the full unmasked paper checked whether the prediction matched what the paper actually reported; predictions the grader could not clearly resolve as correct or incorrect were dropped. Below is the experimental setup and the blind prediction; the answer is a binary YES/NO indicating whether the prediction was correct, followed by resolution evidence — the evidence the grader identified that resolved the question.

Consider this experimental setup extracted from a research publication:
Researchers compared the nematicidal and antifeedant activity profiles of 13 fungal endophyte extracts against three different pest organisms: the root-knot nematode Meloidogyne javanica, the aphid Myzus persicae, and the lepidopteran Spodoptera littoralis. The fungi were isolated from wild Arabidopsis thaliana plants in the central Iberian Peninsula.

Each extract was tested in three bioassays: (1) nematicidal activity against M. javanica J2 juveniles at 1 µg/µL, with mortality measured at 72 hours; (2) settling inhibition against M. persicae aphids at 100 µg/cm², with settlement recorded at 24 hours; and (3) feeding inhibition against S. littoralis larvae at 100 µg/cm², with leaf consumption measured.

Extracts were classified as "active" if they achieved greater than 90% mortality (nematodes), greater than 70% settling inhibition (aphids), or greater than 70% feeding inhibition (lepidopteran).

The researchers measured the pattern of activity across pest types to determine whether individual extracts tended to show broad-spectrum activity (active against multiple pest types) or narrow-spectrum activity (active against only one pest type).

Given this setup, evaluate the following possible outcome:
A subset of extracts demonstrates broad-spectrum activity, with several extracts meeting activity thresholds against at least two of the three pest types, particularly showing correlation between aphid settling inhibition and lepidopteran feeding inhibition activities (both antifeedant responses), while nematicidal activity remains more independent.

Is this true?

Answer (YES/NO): NO